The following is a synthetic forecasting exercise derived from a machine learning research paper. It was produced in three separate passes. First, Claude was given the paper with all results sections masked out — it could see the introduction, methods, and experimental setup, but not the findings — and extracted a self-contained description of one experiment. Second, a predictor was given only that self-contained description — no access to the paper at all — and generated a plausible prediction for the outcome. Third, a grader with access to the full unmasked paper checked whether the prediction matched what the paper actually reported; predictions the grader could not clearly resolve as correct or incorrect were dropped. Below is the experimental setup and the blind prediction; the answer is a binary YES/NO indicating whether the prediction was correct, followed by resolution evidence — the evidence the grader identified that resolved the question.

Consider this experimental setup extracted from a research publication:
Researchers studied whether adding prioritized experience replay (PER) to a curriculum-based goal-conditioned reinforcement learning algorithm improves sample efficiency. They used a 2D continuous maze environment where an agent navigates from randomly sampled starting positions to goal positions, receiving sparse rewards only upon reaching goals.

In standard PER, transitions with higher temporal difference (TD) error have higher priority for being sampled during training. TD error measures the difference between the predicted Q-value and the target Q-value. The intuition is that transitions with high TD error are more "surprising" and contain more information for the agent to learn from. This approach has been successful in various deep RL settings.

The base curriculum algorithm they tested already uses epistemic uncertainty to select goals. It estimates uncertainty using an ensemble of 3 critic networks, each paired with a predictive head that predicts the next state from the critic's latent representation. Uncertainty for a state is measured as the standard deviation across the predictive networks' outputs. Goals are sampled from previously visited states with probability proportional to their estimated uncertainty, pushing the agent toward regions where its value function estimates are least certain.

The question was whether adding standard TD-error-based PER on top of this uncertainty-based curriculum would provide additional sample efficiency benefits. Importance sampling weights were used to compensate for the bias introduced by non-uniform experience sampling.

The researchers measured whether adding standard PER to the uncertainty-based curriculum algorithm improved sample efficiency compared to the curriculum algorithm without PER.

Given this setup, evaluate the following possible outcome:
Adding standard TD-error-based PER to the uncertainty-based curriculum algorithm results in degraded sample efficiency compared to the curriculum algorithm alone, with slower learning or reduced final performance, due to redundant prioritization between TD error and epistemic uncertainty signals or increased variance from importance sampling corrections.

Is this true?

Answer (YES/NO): NO